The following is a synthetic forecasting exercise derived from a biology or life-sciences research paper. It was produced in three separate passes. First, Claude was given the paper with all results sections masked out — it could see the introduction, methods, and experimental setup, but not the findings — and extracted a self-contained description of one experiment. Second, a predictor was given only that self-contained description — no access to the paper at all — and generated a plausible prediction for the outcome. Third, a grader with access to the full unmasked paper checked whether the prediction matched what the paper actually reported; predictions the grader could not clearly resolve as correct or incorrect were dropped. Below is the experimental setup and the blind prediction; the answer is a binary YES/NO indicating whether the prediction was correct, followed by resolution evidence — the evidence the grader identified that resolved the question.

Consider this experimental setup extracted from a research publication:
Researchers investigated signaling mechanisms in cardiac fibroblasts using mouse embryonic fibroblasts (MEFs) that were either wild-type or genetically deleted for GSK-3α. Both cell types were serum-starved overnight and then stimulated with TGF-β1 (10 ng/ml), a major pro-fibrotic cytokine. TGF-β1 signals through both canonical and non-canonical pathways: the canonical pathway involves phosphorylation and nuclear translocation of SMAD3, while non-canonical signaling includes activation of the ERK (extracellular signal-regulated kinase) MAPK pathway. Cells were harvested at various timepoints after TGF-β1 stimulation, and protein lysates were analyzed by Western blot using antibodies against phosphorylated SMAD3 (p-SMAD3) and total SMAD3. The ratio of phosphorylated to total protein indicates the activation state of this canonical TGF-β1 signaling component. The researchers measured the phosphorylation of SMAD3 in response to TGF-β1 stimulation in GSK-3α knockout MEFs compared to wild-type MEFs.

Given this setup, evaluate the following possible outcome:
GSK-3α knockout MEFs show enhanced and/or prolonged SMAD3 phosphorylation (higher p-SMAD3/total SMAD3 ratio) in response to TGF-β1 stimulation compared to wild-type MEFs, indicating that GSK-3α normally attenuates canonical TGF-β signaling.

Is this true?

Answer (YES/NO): NO